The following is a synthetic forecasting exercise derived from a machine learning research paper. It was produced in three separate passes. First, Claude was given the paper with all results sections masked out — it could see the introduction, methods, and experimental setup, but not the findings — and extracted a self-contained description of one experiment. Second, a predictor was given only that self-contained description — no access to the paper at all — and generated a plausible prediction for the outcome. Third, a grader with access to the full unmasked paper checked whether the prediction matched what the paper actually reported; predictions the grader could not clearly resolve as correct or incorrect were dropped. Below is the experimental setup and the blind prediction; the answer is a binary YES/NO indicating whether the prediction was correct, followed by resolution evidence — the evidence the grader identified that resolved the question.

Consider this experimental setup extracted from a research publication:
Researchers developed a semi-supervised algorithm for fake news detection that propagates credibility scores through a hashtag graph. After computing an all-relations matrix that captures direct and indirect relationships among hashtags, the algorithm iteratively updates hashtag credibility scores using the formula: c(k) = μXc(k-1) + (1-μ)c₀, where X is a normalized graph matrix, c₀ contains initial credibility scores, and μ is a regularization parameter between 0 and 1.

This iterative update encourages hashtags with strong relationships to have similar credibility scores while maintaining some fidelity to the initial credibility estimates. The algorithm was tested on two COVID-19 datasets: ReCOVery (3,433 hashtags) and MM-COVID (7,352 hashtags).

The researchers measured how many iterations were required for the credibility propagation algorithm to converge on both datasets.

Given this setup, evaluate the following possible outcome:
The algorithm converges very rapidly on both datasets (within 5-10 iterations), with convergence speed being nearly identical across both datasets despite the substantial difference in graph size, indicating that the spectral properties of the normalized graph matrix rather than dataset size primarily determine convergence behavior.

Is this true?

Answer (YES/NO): YES